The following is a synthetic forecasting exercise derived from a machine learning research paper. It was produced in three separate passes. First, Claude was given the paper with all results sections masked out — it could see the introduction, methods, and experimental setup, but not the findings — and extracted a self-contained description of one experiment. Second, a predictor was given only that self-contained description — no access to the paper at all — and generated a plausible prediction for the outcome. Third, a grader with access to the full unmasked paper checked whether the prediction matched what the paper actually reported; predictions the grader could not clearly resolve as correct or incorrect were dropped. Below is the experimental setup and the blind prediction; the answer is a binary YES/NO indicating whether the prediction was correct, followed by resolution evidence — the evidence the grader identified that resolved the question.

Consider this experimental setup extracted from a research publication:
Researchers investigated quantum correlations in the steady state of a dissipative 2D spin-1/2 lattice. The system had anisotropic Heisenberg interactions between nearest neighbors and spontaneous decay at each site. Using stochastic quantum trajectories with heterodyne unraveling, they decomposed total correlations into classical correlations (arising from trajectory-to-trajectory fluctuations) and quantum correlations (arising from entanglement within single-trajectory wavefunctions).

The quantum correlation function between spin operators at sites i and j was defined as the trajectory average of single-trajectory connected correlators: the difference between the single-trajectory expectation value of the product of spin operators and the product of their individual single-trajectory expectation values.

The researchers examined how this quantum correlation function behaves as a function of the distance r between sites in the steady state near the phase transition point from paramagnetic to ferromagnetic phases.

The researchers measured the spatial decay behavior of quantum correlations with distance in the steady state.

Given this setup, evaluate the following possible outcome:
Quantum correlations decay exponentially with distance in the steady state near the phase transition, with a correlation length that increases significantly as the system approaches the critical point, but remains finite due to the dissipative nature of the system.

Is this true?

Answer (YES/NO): NO